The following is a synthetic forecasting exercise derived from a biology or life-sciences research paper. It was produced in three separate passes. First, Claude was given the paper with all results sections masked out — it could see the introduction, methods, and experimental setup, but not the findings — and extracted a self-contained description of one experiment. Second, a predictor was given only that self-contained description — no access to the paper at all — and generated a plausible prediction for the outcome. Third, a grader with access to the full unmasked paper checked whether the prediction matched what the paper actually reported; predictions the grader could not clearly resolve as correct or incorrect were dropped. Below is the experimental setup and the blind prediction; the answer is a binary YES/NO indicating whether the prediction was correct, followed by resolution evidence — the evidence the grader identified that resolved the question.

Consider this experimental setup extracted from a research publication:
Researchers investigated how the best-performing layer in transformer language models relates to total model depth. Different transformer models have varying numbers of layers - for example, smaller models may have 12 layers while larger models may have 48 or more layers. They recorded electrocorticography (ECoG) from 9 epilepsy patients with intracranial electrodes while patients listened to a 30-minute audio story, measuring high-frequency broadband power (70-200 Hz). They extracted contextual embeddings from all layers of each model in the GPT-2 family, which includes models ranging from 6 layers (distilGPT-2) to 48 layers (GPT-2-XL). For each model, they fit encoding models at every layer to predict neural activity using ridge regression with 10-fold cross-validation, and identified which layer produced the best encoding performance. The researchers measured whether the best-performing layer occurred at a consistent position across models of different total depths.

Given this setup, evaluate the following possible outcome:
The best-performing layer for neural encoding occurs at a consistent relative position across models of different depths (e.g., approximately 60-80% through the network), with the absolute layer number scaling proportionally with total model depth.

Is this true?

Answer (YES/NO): NO